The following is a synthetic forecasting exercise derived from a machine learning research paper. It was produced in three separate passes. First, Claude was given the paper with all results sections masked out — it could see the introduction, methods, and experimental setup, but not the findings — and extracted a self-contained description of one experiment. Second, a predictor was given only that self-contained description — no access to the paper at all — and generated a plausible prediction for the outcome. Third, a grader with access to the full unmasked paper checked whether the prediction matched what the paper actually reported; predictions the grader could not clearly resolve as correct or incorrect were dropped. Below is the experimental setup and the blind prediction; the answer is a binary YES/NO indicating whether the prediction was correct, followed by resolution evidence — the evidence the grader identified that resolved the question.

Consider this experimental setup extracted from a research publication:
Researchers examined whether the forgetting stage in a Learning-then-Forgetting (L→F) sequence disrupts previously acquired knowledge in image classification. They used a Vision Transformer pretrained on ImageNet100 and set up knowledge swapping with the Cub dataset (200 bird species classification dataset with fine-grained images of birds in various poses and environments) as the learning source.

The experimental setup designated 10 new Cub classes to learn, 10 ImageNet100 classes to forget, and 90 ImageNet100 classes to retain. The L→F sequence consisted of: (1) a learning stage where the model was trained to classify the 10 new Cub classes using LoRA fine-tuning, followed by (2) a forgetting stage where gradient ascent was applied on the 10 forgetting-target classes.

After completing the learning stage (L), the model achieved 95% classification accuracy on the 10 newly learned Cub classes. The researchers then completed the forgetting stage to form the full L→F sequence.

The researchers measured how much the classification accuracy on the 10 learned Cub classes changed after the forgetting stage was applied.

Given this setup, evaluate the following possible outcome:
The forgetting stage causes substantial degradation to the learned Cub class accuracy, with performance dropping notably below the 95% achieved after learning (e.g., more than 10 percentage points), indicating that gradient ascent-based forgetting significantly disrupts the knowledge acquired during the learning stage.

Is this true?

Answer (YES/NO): NO